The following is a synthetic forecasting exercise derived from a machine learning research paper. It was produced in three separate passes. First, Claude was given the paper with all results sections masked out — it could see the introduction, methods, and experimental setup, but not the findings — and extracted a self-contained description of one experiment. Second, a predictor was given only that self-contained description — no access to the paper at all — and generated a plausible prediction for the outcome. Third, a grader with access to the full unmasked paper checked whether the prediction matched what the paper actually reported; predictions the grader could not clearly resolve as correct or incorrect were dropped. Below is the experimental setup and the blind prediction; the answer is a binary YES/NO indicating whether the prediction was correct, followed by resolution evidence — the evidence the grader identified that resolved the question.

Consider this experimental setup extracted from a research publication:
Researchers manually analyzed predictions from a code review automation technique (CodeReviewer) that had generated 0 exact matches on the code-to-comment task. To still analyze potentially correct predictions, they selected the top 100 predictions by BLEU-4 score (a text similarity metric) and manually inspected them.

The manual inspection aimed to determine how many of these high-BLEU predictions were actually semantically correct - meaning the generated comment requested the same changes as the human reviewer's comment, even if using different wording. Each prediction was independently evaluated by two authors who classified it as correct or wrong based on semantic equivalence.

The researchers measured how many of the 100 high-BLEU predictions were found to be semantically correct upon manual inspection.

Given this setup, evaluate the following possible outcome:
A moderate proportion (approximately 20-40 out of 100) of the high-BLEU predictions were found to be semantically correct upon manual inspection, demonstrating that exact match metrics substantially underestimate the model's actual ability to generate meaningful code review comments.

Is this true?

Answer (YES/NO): NO